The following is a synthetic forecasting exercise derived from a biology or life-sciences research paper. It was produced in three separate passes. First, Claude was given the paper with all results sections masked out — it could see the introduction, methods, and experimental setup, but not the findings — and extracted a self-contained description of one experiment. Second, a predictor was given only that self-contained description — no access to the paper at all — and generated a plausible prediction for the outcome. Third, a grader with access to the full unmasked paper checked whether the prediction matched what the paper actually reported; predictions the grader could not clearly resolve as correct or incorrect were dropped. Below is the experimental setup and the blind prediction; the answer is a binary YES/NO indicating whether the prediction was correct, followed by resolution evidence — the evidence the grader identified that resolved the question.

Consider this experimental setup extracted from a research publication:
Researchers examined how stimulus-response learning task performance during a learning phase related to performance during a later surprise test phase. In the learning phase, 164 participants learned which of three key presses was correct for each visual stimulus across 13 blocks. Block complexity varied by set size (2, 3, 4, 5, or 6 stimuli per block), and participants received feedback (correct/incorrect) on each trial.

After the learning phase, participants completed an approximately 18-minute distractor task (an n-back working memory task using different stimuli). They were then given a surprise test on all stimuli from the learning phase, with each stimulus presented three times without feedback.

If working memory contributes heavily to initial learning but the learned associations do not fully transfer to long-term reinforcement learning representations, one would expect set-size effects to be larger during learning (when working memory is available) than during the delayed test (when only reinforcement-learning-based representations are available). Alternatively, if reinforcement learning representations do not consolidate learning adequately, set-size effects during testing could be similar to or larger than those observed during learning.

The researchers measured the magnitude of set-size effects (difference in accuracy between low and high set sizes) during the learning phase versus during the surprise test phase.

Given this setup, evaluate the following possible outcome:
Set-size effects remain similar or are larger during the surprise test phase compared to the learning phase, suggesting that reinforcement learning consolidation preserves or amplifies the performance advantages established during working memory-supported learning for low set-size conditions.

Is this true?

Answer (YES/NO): NO